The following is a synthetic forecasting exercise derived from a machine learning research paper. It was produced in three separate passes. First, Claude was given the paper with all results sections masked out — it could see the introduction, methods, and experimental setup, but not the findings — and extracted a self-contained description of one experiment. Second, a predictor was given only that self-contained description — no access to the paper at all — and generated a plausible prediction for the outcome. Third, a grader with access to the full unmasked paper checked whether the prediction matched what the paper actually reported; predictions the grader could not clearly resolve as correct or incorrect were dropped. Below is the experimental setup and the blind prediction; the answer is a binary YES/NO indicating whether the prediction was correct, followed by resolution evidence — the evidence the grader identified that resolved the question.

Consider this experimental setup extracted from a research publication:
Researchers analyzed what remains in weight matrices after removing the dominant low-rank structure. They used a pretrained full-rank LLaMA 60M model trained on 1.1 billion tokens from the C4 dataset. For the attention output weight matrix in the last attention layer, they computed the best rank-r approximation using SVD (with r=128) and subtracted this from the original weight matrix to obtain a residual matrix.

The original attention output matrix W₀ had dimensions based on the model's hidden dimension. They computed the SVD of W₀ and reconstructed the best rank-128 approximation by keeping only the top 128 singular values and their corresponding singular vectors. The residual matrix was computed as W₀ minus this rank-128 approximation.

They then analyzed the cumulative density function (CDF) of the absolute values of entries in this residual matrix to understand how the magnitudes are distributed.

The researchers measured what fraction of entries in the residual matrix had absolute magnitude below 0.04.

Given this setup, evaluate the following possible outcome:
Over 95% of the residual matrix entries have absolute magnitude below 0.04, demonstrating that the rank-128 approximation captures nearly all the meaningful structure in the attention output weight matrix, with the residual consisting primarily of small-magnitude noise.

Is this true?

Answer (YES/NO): YES